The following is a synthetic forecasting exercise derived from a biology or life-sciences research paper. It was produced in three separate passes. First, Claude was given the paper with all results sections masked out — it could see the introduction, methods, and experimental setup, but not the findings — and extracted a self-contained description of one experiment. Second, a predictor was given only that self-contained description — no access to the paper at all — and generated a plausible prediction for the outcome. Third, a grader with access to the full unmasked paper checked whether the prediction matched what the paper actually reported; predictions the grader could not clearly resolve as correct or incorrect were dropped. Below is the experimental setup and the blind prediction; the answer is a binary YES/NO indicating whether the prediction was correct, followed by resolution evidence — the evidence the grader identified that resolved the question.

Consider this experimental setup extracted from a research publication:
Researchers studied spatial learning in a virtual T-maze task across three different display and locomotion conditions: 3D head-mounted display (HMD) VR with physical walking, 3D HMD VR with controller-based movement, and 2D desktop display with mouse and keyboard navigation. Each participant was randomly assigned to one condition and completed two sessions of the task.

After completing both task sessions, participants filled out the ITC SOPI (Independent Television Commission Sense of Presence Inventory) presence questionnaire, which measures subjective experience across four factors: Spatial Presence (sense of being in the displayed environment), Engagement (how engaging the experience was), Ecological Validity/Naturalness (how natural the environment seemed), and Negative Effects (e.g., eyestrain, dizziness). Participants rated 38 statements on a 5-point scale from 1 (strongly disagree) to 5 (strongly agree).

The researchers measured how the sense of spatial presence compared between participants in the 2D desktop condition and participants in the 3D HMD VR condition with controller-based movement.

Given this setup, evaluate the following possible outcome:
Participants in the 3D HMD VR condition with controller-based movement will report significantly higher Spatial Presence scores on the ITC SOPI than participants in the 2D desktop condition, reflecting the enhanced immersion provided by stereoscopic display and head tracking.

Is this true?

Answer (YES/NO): YES